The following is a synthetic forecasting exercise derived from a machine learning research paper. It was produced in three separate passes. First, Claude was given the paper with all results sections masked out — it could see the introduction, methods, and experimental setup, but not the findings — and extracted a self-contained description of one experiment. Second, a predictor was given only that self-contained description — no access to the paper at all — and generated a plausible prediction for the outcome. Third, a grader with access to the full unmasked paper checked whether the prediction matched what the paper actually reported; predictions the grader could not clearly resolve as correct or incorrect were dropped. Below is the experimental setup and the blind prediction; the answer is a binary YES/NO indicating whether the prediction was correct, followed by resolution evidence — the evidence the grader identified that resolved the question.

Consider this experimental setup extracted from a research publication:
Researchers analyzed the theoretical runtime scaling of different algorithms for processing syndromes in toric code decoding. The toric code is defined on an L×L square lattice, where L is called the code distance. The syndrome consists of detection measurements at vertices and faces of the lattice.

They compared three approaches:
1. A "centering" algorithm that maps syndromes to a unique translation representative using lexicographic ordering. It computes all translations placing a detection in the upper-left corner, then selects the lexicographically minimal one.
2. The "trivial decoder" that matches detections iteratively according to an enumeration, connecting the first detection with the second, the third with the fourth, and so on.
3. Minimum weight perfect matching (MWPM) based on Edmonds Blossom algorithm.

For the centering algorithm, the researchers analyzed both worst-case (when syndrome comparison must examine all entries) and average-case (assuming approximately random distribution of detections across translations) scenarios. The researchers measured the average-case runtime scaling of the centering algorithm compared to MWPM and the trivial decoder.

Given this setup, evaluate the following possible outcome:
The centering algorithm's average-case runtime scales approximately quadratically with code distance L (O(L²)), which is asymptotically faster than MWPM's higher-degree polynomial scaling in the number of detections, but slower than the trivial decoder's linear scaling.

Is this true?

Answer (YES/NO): NO